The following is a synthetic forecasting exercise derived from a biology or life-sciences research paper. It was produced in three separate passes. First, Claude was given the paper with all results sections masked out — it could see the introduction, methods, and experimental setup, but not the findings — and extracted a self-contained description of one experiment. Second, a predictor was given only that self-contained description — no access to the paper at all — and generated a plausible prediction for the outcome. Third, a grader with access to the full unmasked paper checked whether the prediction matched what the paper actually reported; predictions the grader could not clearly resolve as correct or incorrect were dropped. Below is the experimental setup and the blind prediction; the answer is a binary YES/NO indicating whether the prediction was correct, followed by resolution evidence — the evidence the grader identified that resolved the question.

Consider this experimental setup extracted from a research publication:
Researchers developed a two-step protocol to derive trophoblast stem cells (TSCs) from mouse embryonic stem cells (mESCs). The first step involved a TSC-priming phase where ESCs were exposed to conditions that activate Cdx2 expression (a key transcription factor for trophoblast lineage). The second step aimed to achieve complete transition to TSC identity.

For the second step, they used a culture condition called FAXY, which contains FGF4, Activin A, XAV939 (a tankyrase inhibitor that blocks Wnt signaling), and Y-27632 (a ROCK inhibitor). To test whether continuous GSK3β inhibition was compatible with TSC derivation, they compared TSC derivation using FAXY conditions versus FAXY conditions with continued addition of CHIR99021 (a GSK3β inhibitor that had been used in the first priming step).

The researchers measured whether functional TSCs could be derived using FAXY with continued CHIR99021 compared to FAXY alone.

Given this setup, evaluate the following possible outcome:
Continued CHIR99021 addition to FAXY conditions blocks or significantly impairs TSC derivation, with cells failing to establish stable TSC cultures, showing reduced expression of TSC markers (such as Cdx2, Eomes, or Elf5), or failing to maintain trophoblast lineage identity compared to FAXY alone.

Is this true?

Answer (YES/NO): YES